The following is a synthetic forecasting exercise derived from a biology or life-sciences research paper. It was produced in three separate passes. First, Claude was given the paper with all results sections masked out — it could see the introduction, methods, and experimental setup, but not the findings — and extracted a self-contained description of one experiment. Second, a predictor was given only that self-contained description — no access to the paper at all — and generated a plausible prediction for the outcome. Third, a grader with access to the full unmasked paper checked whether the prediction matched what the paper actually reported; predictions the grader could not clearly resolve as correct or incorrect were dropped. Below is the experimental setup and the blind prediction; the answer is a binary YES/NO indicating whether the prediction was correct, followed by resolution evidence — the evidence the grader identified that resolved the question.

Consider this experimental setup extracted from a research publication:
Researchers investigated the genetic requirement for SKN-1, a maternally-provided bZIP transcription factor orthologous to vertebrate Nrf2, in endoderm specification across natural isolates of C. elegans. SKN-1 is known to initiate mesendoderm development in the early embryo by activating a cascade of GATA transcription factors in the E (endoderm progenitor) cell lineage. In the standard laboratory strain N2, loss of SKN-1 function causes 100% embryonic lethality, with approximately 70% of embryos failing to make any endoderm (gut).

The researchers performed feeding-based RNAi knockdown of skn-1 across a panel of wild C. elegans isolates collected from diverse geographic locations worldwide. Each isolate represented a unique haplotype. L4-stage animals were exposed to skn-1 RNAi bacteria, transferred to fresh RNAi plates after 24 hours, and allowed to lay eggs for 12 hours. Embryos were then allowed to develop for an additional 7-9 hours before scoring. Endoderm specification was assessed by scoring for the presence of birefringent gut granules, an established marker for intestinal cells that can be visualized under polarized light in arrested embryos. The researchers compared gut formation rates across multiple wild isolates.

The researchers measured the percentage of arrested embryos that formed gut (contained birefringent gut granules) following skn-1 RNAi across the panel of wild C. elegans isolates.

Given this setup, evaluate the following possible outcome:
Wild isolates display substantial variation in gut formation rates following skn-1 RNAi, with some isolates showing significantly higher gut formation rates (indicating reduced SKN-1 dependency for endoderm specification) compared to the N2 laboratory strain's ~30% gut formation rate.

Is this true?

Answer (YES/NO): YES